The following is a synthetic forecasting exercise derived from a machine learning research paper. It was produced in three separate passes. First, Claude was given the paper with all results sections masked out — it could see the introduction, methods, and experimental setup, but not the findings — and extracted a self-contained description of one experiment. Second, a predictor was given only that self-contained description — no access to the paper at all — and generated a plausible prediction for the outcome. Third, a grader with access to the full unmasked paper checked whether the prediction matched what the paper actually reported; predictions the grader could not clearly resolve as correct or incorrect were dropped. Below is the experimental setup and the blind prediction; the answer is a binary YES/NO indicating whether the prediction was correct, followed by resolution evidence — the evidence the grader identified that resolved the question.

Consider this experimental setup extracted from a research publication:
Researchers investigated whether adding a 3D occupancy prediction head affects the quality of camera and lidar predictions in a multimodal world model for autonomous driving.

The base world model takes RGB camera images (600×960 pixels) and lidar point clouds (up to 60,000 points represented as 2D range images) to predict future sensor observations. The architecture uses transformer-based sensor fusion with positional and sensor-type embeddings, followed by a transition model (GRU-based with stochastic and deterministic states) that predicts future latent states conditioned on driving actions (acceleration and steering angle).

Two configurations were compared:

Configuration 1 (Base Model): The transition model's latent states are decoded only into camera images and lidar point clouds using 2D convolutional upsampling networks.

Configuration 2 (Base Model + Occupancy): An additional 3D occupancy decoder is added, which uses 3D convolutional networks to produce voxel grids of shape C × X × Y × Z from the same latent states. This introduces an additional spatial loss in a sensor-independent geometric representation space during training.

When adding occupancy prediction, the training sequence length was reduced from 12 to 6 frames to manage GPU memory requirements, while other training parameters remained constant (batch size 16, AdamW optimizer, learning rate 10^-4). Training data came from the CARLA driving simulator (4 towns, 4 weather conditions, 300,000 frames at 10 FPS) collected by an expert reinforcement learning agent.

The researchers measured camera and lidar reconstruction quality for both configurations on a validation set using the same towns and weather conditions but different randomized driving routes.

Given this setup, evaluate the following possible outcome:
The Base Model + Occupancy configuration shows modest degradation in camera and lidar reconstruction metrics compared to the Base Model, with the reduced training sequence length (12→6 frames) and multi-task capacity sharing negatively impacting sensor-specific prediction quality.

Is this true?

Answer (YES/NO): NO